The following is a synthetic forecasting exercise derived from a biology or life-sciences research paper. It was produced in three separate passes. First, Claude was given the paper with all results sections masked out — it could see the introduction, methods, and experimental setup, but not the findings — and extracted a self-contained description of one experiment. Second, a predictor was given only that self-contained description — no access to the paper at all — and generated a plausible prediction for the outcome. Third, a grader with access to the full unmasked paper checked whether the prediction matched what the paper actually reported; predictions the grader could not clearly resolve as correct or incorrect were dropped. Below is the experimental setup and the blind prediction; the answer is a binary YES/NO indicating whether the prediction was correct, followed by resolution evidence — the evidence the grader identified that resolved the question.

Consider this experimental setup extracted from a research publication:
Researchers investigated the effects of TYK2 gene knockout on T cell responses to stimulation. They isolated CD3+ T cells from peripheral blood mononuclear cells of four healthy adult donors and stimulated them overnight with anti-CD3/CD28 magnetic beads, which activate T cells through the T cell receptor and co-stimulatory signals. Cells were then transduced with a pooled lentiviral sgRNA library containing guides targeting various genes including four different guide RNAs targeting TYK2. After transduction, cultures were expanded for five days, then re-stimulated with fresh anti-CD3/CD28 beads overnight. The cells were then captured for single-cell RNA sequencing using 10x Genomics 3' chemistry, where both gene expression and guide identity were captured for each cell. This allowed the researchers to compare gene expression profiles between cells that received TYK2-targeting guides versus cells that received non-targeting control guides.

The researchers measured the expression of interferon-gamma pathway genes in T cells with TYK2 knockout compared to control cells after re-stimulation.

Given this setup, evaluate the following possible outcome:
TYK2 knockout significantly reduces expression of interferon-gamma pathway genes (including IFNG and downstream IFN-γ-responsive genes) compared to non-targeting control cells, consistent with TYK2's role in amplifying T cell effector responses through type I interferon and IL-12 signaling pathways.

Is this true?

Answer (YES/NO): YES